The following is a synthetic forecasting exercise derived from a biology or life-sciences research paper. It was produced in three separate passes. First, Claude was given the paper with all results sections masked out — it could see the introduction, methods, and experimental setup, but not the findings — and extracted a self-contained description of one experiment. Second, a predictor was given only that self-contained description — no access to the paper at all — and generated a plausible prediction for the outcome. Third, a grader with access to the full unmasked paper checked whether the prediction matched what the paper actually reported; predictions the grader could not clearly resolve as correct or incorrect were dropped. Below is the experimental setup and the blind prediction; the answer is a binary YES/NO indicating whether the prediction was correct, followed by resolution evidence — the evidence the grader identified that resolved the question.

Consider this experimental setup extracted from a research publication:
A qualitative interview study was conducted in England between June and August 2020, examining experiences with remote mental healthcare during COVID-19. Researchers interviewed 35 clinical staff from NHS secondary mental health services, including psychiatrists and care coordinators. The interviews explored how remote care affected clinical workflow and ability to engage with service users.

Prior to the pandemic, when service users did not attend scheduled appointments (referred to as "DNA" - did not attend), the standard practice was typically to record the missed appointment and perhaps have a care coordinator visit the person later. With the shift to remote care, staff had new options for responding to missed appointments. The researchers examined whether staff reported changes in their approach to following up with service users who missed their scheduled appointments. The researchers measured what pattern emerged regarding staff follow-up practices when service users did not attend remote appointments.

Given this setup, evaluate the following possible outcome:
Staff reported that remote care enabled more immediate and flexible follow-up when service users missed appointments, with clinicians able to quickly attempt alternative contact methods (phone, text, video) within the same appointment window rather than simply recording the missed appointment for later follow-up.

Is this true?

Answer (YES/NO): YES